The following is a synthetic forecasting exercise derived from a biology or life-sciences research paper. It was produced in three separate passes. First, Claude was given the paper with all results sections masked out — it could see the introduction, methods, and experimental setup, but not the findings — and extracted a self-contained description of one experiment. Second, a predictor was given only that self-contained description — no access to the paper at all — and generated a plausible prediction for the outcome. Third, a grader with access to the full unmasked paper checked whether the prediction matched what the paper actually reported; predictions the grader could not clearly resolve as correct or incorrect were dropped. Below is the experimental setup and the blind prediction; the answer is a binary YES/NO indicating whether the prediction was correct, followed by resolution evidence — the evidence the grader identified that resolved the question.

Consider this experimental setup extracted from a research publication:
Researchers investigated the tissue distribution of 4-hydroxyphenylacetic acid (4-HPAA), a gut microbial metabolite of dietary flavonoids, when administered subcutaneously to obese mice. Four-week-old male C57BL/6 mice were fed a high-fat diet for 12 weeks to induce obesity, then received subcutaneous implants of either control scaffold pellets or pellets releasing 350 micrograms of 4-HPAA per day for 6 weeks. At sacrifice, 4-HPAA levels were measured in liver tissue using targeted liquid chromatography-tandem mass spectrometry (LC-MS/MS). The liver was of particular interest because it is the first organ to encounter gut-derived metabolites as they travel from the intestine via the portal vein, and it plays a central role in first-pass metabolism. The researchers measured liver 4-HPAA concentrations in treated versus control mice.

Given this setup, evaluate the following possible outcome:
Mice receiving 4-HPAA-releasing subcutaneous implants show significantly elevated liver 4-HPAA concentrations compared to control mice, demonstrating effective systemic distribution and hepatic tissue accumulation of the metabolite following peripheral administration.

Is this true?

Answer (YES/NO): YES